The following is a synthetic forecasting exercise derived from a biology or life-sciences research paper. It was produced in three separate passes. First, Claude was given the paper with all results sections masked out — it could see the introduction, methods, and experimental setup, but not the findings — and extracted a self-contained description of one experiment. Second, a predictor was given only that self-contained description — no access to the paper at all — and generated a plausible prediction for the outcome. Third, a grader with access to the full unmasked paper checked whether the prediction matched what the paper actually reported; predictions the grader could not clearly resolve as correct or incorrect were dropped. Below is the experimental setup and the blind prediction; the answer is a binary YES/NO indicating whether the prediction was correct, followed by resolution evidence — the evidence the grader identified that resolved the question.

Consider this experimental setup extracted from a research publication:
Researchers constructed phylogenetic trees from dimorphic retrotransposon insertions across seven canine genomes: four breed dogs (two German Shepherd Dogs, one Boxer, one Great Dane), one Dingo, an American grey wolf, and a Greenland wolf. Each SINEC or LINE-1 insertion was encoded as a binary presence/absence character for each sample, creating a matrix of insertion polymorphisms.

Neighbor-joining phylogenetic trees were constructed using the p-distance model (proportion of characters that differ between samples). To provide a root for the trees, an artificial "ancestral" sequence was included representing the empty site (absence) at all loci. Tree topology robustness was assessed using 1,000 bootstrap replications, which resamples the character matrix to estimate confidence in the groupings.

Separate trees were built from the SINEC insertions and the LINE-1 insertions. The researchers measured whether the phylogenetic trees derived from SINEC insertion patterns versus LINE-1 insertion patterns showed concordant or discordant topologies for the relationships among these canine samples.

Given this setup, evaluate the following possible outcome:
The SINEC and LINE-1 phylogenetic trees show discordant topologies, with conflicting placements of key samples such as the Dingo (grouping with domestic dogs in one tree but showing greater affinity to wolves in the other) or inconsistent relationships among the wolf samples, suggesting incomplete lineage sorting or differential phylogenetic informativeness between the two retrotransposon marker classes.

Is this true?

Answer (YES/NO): NO